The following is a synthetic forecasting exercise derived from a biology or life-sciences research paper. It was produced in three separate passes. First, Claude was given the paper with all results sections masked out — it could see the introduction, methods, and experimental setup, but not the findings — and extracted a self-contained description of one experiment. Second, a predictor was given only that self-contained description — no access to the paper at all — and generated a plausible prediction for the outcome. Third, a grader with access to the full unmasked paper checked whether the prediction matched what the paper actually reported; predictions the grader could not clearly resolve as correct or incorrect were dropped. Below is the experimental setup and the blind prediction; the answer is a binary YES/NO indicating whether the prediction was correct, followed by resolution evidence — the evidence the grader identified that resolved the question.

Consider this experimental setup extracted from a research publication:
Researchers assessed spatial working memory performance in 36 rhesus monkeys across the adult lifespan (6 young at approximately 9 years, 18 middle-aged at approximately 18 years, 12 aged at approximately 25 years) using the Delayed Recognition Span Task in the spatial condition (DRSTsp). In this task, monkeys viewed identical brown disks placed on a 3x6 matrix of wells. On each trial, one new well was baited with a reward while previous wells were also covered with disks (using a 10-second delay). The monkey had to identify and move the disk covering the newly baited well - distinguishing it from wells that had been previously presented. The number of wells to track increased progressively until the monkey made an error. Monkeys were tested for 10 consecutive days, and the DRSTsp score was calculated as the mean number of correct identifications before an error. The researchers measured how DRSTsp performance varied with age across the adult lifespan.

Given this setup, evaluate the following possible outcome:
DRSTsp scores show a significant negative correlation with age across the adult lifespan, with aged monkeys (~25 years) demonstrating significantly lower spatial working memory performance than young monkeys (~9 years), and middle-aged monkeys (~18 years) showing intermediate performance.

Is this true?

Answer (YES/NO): YES